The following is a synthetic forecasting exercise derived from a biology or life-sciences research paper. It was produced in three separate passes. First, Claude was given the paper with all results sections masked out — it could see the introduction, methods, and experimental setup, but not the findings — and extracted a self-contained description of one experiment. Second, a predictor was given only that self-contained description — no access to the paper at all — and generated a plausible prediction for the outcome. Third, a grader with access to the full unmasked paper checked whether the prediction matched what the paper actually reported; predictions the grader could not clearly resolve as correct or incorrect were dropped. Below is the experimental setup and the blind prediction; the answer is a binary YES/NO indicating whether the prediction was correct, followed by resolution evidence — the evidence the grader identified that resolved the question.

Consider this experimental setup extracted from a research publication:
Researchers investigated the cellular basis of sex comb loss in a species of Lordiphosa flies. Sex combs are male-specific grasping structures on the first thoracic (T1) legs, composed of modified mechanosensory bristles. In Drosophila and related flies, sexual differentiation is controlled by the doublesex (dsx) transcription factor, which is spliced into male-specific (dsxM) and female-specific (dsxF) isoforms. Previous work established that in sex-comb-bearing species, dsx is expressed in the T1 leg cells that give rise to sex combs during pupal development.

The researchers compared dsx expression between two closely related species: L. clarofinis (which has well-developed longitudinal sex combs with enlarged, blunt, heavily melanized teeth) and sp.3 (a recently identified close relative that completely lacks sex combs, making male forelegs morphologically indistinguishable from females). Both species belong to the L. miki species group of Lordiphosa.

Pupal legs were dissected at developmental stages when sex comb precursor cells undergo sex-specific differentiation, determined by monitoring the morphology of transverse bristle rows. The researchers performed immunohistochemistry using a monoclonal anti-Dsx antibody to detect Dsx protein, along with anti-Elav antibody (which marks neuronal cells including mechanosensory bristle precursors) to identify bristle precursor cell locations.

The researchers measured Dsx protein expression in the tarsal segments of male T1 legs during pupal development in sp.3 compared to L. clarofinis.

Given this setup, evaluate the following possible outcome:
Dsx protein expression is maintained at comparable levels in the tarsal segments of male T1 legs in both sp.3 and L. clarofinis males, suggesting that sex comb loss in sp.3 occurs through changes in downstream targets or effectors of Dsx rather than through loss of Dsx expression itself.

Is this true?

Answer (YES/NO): NO